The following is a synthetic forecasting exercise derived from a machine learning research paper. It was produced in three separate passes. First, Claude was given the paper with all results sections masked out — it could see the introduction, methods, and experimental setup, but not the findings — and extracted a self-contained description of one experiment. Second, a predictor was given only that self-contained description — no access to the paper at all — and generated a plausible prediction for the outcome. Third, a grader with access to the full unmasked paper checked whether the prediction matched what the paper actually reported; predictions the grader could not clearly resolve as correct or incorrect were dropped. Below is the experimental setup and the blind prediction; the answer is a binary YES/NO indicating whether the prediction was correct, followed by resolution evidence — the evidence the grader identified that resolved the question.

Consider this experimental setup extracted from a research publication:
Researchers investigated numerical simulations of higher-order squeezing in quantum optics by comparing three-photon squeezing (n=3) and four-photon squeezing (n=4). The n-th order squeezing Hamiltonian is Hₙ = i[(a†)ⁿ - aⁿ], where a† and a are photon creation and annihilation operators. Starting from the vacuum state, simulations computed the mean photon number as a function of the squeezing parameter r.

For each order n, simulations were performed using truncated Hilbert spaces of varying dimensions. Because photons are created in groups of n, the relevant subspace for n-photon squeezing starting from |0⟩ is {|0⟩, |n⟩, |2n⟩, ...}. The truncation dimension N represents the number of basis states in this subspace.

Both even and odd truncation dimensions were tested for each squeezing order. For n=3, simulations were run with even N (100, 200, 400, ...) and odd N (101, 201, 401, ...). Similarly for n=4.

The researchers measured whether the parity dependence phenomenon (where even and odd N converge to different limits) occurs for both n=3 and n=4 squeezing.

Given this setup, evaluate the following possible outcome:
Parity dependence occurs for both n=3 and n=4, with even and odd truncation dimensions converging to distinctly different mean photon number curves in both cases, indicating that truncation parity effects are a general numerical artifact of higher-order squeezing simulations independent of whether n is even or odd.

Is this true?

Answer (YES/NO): YES